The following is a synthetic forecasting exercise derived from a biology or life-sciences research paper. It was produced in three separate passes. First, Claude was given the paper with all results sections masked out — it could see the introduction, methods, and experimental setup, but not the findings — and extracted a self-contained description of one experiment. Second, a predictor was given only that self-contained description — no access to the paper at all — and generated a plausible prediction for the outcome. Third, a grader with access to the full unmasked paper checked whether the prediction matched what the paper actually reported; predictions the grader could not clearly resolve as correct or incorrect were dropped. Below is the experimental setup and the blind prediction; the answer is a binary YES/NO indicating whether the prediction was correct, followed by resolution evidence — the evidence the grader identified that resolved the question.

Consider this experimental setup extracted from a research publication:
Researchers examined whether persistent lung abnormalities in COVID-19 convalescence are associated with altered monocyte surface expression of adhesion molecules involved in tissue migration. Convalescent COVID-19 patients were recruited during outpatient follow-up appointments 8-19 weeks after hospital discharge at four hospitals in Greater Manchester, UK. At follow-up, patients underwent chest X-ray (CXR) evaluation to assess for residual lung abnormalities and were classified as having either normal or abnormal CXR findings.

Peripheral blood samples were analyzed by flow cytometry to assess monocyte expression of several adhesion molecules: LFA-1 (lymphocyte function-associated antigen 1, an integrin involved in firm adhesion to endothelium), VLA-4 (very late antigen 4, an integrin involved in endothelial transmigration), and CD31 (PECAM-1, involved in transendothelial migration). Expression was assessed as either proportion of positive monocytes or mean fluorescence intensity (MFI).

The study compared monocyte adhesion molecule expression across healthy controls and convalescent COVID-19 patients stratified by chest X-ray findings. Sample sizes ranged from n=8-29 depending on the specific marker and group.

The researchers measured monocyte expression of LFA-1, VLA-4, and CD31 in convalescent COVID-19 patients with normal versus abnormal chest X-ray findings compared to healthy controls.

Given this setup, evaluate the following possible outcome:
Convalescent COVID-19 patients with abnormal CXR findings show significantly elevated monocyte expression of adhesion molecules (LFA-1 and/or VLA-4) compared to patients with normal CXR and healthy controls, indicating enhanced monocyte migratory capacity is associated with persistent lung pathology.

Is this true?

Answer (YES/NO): NO